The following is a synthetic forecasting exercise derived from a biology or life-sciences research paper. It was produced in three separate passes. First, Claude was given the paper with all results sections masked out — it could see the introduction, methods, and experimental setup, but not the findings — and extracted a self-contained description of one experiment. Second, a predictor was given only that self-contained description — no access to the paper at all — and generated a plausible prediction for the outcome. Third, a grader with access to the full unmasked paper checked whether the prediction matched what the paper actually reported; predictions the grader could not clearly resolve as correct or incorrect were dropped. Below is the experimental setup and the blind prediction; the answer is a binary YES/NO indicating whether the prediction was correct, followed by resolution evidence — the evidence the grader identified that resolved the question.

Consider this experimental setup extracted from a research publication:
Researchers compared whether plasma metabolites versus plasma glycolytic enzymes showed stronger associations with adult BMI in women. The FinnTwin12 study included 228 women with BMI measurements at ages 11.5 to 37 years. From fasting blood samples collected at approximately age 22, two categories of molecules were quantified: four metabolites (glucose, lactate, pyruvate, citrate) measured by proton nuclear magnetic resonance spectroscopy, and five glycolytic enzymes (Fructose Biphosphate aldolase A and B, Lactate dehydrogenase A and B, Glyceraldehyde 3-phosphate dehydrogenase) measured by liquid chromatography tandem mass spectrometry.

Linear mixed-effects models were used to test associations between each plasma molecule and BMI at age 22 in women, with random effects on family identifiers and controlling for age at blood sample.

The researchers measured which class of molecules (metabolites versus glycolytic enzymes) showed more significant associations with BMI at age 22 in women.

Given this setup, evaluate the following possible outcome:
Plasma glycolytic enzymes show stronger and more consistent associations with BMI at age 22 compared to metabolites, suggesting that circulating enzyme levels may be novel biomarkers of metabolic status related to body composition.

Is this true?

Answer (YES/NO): NO